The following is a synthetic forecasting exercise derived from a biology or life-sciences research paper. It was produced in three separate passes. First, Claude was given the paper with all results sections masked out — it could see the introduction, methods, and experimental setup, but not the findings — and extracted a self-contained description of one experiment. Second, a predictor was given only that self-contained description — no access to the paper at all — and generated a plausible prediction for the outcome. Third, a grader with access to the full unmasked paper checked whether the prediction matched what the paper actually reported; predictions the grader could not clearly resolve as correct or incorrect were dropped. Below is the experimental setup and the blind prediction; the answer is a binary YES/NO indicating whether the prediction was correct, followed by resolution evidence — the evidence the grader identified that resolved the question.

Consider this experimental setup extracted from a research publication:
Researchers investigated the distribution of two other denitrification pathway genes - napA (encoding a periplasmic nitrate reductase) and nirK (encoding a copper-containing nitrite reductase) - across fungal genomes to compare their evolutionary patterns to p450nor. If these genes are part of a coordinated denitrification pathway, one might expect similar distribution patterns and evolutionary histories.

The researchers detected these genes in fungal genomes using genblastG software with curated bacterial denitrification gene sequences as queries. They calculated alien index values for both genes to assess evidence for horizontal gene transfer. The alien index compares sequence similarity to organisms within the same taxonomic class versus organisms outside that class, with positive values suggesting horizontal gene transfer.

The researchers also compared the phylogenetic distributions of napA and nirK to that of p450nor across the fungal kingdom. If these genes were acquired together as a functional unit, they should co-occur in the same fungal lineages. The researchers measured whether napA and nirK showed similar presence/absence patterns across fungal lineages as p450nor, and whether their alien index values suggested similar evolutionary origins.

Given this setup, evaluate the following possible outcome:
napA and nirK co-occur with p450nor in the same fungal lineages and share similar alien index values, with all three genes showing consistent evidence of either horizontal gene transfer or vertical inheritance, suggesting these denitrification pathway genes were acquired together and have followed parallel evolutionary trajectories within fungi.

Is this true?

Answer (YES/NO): NO